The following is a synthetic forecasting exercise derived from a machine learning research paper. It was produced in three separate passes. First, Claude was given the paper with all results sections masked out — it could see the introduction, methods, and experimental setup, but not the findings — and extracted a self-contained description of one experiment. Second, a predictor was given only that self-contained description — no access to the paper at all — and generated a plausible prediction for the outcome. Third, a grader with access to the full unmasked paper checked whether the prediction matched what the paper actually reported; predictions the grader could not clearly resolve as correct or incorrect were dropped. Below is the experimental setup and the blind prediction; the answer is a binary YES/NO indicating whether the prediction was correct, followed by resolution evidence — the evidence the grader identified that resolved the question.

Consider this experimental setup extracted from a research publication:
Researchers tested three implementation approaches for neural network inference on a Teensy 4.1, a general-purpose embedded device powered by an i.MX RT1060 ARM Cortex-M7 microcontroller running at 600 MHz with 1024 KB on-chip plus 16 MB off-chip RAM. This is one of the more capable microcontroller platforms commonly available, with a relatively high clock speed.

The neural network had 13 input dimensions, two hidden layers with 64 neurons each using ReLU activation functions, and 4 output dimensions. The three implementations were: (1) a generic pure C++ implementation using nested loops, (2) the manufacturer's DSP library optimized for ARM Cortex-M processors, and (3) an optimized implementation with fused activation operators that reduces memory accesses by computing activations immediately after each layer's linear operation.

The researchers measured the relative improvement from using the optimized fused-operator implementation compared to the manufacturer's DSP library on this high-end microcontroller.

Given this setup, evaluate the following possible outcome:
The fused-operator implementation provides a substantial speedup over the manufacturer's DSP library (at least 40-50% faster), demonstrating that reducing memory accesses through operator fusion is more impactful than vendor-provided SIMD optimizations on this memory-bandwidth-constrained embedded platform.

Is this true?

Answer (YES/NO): NO